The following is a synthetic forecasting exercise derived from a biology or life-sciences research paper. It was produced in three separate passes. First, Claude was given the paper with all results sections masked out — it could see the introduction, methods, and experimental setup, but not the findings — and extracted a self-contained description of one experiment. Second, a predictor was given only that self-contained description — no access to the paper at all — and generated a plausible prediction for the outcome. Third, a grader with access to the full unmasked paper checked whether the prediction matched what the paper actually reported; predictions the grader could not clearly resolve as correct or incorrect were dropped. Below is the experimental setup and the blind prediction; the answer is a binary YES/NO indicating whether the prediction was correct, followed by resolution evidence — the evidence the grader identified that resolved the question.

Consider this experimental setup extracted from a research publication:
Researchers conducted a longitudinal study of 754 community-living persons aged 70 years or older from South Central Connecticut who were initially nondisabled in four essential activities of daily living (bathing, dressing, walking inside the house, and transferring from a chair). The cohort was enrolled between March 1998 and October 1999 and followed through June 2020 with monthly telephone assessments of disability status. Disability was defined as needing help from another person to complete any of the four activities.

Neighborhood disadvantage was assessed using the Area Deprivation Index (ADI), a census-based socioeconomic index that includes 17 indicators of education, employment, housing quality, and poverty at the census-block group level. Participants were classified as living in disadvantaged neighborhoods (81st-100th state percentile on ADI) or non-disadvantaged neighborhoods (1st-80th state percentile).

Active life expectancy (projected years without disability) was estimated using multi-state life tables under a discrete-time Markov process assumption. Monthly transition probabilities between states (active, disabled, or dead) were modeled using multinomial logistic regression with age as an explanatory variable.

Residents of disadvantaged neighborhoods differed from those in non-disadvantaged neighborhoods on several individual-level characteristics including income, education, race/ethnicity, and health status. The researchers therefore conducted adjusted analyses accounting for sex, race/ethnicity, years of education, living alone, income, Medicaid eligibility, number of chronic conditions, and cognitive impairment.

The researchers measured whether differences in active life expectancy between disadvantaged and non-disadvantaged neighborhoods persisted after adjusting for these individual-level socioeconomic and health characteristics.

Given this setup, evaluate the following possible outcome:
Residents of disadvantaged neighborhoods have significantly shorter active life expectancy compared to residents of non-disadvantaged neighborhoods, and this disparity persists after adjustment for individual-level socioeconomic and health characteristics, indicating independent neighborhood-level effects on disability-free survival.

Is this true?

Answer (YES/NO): YES